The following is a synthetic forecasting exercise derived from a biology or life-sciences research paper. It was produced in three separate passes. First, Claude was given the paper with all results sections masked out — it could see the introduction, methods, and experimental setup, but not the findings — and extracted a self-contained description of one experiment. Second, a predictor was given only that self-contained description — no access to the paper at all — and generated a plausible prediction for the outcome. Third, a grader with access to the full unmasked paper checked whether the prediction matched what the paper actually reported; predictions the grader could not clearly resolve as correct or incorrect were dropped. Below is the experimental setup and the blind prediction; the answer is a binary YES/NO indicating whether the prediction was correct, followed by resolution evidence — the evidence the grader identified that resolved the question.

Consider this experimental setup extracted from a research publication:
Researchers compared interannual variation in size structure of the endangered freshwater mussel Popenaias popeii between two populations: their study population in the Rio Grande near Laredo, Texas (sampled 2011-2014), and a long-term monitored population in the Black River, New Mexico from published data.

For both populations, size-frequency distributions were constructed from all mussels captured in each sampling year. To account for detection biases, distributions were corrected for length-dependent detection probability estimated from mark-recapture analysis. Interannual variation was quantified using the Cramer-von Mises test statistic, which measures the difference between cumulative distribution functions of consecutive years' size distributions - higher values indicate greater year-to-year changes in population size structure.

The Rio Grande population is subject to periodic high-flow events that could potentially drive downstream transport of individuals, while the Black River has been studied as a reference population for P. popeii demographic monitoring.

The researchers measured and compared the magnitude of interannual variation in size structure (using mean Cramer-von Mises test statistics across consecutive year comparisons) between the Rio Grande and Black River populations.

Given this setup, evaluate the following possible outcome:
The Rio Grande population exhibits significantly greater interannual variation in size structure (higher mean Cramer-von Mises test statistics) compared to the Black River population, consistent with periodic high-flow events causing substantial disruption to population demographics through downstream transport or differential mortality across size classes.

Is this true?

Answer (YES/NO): YES